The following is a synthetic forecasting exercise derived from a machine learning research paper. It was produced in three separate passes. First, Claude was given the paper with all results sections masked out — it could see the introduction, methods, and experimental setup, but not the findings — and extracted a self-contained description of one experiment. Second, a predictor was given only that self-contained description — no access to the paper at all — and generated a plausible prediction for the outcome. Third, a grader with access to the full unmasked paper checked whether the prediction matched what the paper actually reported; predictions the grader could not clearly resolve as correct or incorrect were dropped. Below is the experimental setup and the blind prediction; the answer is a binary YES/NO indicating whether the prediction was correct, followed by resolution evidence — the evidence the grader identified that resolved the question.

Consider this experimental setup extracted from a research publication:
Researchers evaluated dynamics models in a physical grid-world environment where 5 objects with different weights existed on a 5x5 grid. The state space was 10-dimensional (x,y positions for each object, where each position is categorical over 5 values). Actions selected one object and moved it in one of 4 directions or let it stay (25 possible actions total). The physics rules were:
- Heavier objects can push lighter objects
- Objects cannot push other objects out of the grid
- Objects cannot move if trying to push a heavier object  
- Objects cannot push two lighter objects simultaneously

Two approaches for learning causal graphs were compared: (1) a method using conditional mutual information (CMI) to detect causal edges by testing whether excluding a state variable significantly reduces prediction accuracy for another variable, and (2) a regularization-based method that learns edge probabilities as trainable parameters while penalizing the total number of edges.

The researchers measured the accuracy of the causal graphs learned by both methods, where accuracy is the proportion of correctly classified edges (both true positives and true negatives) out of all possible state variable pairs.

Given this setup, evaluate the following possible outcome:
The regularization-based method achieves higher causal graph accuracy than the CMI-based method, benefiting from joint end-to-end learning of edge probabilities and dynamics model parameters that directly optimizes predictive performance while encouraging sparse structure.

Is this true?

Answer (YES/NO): NO